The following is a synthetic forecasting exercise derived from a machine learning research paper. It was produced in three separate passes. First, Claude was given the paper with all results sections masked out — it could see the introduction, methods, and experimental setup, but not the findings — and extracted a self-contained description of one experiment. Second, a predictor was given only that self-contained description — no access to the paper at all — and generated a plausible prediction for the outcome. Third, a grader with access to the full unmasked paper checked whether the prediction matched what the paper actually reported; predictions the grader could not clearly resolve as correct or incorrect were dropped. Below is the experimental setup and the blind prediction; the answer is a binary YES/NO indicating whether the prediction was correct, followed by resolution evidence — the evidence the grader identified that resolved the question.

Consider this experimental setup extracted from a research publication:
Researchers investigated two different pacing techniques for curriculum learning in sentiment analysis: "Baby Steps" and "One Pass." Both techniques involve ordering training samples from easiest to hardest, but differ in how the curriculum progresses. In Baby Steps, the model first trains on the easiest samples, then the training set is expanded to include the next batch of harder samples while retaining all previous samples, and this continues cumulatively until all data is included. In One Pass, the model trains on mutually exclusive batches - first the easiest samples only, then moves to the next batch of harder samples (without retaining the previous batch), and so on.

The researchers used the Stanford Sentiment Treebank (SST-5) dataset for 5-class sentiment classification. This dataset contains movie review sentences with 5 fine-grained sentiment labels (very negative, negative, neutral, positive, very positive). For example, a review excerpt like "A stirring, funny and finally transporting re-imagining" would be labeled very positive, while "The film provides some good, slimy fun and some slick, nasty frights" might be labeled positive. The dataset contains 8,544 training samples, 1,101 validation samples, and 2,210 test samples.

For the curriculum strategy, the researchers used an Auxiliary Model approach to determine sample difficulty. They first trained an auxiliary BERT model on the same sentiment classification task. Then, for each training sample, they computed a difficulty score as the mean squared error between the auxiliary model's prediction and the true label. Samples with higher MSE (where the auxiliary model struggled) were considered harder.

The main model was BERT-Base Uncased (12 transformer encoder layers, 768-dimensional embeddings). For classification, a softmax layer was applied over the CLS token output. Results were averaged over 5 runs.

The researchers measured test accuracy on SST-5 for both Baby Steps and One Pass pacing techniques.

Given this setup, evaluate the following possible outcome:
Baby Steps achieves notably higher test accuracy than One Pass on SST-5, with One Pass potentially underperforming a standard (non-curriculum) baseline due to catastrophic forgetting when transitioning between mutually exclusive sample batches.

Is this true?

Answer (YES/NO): YES